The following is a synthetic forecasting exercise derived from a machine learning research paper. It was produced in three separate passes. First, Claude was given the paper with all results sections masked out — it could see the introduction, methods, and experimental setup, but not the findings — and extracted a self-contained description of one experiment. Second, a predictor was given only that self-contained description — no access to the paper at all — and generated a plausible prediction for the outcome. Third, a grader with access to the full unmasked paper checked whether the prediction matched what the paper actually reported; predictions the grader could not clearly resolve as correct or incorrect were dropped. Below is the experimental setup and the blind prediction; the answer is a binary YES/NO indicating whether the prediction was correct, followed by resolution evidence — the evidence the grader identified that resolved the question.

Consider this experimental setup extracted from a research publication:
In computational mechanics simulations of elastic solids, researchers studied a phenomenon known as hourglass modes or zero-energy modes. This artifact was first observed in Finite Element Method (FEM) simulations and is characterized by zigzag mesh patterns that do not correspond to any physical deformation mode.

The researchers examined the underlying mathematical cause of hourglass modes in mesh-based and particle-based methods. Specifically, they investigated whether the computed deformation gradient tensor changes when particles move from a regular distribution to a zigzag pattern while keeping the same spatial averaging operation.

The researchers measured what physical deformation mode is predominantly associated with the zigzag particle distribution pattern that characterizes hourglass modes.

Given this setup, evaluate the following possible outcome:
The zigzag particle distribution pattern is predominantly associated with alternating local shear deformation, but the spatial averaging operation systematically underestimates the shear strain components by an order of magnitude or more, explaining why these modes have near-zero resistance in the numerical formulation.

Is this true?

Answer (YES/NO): NO